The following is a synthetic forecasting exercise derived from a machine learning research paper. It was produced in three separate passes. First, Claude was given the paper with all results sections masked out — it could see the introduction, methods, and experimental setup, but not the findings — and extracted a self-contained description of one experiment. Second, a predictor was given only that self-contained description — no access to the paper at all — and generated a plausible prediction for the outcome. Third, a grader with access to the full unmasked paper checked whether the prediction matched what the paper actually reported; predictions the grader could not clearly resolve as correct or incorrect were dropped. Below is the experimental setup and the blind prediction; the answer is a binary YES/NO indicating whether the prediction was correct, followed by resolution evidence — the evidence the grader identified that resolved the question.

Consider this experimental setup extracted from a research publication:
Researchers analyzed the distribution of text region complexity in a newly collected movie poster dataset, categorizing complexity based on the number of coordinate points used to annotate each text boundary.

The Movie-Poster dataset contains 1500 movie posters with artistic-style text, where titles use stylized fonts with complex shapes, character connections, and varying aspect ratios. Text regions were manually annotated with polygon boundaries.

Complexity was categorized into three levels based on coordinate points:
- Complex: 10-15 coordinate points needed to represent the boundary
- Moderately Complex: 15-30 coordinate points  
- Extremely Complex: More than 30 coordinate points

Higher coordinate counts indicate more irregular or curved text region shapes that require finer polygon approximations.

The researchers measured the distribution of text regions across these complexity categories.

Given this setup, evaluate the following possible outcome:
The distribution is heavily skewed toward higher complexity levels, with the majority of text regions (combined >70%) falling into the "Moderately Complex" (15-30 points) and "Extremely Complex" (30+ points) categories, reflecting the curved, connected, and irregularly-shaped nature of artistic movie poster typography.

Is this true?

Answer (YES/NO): NO